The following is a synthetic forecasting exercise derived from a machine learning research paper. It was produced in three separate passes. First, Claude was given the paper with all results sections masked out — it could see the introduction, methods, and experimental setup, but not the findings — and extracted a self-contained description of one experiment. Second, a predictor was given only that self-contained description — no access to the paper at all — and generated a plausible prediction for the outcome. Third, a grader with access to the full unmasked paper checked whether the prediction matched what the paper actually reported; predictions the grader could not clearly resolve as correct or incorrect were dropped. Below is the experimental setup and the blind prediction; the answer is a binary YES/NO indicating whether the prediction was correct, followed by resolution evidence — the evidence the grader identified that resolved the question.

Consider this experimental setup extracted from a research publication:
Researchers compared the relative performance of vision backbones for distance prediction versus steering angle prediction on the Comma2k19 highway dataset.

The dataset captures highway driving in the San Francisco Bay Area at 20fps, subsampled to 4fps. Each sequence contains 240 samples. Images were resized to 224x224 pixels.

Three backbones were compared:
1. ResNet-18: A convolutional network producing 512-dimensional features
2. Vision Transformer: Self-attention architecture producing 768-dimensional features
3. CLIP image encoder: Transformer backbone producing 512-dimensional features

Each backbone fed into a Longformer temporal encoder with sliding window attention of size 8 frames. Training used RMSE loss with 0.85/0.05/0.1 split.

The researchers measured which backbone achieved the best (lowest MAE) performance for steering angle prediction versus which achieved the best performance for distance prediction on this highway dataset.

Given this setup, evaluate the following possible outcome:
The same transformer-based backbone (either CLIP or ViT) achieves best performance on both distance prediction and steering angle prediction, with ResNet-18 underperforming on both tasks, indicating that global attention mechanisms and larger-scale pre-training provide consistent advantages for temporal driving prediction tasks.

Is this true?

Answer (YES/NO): NO